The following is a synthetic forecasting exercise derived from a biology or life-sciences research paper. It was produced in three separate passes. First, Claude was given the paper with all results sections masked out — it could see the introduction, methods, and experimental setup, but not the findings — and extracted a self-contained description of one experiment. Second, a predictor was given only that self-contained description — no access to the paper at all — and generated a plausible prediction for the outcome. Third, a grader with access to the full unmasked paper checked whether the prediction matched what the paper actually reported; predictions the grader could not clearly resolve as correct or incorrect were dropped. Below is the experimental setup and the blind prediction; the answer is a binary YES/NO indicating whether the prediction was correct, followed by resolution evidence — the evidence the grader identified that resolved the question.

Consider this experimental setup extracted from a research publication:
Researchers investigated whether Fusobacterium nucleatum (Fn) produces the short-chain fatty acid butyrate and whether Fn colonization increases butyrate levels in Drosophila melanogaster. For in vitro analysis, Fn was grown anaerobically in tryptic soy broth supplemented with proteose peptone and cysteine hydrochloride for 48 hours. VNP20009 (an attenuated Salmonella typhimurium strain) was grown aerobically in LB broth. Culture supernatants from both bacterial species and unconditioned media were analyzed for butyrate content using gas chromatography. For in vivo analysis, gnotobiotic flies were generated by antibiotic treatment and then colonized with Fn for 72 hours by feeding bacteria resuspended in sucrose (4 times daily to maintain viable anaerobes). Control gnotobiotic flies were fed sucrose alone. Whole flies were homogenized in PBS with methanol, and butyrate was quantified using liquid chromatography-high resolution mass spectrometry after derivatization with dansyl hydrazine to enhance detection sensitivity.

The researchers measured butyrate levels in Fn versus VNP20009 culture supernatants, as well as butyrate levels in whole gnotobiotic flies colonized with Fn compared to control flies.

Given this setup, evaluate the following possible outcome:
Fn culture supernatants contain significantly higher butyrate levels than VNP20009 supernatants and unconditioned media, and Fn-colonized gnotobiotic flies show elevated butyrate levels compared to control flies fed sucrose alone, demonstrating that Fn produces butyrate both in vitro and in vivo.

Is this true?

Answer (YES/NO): YES